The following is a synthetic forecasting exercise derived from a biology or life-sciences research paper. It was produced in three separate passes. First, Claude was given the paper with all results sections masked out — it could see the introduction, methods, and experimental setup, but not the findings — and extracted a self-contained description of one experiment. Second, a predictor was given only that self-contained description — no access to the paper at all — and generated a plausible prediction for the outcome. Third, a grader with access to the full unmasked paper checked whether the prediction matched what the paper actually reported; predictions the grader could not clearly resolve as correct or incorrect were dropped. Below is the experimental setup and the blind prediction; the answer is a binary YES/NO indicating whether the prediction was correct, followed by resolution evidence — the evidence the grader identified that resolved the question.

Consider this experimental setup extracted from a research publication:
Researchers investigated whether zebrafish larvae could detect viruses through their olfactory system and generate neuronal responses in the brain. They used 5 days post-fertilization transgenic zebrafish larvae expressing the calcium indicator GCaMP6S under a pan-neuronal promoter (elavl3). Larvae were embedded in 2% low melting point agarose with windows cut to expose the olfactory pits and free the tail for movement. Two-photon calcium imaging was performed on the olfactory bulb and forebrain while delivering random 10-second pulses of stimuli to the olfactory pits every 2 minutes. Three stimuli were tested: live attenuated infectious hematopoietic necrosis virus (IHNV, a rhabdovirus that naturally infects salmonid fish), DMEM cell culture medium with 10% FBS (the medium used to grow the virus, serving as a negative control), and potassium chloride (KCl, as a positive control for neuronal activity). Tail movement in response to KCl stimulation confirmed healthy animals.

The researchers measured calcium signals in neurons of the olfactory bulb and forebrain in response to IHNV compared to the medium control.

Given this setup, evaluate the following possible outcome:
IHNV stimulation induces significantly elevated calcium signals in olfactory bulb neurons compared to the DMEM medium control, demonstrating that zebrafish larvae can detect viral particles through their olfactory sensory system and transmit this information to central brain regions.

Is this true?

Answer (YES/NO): YES